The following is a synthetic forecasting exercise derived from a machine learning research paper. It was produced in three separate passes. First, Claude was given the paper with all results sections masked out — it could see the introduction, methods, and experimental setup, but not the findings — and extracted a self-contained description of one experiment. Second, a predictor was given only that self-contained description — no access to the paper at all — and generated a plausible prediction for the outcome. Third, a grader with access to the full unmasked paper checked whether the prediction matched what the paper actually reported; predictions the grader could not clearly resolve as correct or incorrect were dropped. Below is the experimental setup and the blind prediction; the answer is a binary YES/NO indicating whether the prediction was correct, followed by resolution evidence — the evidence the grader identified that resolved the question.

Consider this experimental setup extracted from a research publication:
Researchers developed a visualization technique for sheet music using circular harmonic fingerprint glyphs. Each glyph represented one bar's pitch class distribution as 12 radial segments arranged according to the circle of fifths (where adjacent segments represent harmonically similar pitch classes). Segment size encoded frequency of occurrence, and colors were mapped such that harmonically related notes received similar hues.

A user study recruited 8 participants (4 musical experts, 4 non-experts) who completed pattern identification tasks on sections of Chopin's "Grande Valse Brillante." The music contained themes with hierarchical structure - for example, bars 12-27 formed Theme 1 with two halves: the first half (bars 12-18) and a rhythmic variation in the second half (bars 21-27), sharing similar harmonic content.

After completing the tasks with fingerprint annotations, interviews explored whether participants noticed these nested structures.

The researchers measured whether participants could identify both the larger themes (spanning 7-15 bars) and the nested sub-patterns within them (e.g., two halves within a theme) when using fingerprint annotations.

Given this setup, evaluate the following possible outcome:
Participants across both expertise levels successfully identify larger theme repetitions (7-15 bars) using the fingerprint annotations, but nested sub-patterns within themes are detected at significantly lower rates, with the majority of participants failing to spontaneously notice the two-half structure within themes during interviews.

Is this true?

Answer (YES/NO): NO